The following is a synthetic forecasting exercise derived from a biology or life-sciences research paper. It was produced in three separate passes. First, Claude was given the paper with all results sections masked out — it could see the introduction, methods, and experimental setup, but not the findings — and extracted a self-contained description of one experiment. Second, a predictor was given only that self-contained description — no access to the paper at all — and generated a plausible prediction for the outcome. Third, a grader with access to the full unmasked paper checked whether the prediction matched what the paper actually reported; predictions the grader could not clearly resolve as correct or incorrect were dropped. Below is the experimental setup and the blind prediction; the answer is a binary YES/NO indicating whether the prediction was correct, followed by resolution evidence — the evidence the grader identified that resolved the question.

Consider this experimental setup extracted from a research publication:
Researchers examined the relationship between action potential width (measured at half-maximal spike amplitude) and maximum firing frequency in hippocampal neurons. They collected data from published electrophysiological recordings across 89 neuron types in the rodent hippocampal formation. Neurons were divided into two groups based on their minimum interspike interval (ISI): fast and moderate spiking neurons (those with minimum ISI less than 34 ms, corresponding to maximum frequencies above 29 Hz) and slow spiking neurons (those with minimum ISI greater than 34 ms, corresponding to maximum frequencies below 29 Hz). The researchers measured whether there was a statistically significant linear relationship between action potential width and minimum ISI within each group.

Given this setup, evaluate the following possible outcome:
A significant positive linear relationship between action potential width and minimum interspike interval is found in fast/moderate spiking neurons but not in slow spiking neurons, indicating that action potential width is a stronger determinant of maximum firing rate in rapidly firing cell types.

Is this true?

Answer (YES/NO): NO